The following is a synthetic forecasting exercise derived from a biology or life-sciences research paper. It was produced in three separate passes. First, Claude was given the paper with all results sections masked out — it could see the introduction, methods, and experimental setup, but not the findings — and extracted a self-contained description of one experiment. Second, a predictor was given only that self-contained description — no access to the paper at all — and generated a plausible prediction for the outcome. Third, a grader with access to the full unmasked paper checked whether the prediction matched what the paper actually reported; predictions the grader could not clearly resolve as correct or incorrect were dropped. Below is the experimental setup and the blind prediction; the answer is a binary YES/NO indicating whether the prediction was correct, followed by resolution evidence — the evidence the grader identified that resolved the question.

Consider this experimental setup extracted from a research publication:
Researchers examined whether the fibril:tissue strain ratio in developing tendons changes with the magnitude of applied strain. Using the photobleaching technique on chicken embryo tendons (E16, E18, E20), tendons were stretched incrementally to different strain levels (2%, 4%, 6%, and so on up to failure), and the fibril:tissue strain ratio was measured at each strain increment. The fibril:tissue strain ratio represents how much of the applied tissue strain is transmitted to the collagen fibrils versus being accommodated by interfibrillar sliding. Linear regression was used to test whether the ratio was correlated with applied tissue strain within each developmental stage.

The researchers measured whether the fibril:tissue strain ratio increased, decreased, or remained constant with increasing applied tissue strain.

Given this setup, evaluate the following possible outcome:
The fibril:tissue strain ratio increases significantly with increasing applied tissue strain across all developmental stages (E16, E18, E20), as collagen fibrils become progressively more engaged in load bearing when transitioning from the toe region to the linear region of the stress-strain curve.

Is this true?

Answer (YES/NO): NO